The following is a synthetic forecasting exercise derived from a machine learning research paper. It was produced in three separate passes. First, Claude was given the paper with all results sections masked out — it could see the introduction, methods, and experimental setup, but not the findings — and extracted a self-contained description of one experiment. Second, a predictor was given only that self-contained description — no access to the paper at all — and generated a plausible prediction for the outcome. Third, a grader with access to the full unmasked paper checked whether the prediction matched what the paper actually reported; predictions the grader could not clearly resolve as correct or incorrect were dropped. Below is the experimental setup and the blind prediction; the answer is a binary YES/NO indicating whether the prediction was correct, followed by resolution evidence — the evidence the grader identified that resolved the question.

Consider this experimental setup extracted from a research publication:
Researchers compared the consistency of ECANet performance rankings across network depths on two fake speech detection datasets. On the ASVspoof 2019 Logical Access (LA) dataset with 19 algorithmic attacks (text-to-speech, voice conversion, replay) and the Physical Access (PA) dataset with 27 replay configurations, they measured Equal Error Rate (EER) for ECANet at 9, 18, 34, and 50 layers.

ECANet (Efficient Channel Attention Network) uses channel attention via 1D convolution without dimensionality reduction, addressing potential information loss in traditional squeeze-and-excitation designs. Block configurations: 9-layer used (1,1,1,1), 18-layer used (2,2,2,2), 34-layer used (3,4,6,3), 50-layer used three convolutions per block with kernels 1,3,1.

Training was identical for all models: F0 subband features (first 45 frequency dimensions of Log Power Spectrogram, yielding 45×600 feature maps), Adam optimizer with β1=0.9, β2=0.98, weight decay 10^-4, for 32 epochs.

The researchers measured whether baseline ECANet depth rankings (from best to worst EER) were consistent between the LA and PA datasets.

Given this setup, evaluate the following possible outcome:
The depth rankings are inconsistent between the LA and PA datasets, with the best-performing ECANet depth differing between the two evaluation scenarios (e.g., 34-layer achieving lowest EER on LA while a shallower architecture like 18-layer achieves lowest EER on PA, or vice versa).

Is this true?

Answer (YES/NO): YES